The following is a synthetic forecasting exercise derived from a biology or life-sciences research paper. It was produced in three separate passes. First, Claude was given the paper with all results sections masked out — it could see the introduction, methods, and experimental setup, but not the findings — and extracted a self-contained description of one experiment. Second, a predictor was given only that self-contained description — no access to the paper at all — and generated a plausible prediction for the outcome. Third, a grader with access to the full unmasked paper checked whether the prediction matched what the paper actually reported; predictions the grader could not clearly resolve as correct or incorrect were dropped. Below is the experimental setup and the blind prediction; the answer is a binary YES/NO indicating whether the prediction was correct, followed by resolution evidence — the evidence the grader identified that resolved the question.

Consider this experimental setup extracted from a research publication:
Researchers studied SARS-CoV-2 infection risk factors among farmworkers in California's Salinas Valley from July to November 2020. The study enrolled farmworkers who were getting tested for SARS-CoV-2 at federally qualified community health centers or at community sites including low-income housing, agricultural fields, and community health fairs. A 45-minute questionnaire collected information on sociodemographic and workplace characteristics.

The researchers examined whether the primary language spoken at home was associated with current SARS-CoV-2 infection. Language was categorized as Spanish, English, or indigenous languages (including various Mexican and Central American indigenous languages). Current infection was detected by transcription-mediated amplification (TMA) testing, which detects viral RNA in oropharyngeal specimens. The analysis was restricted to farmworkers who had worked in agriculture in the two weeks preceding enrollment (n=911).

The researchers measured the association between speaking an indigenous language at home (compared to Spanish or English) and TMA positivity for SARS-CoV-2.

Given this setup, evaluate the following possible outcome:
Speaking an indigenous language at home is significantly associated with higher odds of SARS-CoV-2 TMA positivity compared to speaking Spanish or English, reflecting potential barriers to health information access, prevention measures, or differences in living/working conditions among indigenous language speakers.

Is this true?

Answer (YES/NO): NO